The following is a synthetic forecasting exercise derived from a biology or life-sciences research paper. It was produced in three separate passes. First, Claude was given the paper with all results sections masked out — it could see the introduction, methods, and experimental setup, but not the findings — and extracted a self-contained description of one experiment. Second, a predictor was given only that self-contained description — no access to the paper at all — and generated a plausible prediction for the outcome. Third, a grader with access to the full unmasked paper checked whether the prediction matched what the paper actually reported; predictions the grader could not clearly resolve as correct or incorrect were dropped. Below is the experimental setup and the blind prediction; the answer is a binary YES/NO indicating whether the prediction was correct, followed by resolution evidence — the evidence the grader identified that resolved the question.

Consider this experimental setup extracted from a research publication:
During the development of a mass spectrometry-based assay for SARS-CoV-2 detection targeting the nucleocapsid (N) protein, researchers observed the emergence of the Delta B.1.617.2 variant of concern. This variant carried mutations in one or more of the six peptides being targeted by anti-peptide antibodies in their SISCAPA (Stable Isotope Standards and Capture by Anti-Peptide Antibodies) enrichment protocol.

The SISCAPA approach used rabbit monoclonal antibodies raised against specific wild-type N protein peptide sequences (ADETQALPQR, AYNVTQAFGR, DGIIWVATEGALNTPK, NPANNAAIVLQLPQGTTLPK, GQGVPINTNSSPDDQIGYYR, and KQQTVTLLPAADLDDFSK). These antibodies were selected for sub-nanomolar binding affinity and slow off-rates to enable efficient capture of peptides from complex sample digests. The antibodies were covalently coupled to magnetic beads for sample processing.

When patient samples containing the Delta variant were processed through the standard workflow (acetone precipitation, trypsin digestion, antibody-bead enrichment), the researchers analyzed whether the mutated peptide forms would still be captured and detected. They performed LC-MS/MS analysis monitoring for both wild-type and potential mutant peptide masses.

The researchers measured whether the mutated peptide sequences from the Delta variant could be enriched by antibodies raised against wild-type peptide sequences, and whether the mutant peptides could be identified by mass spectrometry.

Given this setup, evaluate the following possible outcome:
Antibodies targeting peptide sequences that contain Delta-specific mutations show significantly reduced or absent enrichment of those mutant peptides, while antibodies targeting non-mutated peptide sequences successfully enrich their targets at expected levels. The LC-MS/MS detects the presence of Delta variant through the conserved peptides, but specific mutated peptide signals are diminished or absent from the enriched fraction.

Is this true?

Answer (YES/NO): NO